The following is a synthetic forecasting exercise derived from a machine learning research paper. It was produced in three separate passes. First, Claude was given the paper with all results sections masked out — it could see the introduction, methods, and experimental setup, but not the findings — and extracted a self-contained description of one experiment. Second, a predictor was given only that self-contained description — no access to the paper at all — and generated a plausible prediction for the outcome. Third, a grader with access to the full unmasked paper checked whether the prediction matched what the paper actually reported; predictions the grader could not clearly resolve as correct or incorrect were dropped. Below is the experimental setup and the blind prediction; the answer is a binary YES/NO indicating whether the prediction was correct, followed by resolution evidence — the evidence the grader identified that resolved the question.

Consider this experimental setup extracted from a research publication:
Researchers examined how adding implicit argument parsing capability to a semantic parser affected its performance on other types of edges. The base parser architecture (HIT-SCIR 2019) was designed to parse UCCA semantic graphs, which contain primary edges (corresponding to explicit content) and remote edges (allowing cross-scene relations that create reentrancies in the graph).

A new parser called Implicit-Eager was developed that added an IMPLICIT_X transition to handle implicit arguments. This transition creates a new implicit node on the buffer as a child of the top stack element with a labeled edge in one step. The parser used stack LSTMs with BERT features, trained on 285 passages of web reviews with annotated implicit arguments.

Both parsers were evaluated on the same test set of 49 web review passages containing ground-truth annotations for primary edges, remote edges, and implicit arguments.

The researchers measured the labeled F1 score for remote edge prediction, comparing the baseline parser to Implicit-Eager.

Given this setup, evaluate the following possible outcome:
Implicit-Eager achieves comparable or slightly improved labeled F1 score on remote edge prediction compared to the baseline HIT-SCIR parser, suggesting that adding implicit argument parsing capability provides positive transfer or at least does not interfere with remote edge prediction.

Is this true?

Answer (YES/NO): NO